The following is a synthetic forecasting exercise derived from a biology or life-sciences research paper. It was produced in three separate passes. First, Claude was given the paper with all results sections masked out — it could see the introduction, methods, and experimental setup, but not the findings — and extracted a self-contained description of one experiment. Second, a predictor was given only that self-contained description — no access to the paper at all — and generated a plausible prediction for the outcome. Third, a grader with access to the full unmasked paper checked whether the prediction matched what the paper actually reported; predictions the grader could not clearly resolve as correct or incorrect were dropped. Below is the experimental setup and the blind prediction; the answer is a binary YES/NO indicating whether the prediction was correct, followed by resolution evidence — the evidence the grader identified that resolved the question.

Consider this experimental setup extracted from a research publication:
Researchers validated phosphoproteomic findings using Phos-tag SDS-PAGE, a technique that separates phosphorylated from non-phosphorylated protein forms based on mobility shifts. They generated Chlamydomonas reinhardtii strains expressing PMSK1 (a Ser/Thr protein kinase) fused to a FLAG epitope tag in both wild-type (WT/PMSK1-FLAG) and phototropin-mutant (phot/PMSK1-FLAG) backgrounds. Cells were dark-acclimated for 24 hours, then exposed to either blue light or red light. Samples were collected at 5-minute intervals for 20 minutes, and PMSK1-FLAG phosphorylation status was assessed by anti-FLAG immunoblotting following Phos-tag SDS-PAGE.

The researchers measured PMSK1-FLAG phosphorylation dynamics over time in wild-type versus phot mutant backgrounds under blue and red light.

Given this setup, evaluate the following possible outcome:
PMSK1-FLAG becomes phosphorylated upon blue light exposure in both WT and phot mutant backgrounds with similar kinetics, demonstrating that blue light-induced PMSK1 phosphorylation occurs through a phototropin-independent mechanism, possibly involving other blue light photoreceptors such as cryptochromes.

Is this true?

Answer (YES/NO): NO